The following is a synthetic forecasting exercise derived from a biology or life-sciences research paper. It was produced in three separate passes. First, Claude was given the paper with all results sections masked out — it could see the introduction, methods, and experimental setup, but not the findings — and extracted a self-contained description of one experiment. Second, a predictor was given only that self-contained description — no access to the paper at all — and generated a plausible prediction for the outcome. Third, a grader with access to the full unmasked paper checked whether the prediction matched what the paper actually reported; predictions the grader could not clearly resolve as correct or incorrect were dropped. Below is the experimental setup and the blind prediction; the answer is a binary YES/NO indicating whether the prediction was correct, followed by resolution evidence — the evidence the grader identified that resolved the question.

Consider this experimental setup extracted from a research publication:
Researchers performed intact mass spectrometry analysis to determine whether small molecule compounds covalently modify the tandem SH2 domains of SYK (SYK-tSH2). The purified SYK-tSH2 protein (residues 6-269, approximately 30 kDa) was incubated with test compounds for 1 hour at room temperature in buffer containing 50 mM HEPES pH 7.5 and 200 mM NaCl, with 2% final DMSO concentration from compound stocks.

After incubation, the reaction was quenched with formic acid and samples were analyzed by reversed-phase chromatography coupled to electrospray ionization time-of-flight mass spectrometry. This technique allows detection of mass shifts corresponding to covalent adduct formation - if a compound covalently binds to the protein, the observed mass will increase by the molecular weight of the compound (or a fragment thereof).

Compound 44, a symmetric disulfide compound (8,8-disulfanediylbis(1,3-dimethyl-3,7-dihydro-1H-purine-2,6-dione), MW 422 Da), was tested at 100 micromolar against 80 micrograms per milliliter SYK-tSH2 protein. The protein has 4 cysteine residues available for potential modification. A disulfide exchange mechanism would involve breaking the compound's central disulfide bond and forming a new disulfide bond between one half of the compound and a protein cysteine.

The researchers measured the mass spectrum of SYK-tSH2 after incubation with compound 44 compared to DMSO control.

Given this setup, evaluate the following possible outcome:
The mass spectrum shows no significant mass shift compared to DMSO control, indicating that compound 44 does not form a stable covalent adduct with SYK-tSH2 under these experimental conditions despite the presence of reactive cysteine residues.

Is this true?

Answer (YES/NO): NO